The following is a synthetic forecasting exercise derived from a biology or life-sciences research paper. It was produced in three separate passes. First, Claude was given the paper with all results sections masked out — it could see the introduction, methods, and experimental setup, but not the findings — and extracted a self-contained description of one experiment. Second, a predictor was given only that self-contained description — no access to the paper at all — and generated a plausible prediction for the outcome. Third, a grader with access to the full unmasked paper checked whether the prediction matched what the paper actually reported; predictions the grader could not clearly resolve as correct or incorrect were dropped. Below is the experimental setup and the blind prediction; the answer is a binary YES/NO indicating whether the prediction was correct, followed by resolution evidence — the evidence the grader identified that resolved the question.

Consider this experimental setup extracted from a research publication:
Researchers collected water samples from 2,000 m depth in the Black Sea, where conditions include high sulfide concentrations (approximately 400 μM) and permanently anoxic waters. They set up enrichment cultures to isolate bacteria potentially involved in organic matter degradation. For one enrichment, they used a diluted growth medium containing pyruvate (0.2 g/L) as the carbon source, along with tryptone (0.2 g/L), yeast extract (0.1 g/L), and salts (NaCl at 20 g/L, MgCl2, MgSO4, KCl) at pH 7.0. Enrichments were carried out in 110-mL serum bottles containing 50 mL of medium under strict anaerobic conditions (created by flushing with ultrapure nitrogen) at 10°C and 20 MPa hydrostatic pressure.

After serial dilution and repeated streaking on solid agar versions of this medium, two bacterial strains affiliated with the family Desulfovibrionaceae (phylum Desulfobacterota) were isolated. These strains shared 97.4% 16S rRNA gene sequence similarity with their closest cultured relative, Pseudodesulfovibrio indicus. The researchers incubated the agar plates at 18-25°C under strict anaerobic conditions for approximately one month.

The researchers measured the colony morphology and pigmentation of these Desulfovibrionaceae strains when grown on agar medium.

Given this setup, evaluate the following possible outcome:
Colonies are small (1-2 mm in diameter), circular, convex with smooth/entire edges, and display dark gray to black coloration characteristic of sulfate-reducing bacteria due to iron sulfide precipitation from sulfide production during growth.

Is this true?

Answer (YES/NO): NO